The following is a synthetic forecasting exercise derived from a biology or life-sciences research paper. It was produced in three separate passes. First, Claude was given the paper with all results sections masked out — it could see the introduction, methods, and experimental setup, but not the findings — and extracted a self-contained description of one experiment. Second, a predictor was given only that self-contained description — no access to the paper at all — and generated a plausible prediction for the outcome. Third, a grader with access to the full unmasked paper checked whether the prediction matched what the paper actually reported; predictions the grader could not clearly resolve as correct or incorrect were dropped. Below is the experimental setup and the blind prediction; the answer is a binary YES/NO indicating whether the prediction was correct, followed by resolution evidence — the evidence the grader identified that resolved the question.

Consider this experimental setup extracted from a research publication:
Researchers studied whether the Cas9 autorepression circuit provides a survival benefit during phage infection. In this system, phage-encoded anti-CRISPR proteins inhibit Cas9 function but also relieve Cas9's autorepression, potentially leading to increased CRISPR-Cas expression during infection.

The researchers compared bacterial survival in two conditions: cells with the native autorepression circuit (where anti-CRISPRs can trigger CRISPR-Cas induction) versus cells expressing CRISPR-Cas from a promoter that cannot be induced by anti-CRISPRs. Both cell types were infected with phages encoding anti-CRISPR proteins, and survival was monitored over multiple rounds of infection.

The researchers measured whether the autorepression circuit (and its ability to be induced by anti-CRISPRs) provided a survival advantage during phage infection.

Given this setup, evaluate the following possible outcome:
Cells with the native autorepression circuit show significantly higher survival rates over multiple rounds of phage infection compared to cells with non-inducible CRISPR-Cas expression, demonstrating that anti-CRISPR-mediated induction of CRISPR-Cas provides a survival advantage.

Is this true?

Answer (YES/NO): YES